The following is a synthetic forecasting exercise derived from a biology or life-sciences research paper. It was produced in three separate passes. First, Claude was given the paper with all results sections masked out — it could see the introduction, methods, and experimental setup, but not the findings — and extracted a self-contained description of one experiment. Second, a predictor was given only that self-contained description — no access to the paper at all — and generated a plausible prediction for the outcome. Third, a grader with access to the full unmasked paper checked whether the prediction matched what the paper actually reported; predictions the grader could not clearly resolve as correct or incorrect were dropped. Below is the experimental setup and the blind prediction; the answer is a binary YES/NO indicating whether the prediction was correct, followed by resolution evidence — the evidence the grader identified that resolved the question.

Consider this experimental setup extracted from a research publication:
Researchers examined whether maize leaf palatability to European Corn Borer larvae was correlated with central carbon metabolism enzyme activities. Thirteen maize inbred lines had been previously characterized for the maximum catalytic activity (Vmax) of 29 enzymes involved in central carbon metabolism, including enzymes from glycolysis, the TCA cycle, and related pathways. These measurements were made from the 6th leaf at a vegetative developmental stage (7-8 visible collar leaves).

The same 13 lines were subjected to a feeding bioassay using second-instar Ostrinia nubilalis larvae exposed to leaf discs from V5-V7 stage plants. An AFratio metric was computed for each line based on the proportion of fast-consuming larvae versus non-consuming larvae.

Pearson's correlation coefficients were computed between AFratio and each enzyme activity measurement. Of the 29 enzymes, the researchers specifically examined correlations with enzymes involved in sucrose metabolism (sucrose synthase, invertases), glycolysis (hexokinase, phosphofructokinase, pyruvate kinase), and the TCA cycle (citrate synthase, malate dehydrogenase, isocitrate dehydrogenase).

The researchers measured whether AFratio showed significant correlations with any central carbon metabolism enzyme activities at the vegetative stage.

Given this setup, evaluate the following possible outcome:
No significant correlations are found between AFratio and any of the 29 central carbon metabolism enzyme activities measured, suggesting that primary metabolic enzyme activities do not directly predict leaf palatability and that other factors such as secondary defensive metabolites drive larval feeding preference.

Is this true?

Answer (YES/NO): NO